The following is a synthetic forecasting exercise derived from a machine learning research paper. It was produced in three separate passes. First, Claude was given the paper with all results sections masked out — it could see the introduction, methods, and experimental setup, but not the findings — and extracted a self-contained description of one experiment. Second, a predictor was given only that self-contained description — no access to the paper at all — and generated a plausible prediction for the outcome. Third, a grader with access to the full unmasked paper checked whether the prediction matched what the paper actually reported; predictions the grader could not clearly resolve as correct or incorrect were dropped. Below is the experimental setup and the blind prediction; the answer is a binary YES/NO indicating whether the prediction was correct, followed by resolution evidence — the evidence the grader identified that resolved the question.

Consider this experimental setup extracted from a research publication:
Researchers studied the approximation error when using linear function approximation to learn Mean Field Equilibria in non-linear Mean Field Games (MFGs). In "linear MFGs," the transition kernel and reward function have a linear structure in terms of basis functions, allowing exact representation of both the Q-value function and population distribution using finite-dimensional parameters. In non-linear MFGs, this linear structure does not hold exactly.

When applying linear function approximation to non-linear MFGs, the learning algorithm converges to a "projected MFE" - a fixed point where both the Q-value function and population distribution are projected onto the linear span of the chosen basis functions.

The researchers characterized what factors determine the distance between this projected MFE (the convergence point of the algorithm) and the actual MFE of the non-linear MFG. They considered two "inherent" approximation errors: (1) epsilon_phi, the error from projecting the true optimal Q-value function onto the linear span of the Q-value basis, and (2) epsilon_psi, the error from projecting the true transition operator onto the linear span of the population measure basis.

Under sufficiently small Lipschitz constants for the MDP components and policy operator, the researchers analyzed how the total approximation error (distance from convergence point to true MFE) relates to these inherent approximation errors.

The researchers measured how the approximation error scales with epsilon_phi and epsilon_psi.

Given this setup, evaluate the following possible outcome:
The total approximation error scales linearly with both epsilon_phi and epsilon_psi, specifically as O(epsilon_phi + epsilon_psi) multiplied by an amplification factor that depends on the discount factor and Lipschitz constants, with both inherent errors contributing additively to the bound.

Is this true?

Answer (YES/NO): NO